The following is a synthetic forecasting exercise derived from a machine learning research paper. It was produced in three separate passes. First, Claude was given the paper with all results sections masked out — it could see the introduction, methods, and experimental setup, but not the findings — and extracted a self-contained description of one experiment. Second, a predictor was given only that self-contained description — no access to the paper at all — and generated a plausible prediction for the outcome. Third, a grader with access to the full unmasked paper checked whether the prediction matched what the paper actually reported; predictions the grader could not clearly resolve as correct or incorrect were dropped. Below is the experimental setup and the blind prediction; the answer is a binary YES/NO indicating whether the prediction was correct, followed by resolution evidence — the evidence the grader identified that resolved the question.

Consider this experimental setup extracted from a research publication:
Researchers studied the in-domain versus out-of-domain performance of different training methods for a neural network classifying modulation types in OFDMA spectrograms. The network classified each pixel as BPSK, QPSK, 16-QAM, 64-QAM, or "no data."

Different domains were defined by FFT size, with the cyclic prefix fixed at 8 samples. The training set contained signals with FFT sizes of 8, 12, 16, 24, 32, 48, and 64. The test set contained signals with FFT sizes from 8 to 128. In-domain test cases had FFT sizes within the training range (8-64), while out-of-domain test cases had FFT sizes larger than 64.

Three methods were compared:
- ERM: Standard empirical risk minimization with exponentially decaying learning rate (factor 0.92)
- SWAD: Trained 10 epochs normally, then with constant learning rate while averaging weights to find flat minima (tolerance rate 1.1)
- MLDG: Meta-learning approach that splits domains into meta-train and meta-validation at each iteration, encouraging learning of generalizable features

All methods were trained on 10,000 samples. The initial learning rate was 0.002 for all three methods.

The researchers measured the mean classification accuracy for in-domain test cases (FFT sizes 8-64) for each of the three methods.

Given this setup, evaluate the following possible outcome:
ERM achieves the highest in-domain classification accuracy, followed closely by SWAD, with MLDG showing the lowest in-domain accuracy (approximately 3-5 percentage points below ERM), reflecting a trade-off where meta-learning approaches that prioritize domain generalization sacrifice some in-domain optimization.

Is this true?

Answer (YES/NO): NO